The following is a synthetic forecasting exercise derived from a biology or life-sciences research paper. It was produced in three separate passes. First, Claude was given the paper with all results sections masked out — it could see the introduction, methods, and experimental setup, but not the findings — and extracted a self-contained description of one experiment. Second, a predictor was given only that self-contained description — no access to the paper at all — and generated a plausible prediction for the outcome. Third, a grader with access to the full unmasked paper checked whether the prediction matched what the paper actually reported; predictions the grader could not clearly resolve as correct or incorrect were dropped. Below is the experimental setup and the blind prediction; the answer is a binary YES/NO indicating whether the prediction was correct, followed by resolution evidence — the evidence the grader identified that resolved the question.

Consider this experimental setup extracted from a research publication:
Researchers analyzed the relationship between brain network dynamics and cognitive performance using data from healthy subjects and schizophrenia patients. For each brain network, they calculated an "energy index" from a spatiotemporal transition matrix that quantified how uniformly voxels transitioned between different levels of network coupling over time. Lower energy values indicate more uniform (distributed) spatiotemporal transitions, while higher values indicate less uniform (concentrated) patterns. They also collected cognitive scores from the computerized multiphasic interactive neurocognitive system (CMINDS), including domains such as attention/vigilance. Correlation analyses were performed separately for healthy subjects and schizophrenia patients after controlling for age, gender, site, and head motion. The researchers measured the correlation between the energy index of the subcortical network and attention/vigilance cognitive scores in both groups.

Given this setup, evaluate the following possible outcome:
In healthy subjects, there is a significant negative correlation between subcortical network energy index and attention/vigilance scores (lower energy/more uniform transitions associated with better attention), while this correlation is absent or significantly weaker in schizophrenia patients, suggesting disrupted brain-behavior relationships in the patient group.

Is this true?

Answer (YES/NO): YES